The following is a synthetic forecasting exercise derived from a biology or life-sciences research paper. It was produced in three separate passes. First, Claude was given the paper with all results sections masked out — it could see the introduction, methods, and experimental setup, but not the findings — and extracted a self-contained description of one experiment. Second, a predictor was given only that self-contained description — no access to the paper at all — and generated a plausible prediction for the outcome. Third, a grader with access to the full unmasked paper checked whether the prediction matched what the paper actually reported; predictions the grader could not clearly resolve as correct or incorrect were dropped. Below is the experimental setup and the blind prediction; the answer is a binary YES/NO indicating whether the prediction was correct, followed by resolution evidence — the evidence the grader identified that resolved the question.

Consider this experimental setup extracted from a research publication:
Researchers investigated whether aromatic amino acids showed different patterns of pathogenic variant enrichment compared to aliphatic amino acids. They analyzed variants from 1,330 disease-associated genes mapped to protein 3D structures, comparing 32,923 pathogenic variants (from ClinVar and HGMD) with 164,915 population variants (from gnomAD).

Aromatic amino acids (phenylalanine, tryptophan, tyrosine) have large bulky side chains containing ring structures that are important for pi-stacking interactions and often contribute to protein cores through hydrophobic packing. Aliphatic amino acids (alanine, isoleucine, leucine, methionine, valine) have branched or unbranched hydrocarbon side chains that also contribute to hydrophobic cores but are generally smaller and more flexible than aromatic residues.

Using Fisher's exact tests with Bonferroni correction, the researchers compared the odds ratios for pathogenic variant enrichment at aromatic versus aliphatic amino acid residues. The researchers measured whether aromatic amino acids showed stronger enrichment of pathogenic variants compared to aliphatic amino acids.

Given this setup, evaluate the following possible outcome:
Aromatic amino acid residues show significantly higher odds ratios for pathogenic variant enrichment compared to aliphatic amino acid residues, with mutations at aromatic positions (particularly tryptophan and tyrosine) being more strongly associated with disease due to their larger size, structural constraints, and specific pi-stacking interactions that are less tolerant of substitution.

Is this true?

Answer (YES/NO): YES